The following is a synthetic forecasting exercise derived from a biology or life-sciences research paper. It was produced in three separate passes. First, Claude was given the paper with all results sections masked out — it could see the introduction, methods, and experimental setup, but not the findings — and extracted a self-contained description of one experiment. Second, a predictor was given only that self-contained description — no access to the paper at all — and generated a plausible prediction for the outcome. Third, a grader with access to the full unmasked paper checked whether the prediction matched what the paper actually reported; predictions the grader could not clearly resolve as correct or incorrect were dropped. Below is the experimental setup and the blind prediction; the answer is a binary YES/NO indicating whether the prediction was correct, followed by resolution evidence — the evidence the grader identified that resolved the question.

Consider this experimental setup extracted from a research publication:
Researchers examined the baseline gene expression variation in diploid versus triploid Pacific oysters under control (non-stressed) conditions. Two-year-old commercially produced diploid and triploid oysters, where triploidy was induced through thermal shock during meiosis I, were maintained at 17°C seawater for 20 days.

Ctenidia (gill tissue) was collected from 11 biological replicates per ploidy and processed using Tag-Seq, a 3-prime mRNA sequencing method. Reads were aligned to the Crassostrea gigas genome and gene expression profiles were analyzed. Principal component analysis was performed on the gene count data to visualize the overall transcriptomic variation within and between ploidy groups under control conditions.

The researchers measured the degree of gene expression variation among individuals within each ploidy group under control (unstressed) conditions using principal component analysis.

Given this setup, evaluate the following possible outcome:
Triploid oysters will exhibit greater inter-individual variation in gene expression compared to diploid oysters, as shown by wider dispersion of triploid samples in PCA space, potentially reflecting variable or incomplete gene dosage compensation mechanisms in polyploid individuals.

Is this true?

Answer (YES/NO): YES